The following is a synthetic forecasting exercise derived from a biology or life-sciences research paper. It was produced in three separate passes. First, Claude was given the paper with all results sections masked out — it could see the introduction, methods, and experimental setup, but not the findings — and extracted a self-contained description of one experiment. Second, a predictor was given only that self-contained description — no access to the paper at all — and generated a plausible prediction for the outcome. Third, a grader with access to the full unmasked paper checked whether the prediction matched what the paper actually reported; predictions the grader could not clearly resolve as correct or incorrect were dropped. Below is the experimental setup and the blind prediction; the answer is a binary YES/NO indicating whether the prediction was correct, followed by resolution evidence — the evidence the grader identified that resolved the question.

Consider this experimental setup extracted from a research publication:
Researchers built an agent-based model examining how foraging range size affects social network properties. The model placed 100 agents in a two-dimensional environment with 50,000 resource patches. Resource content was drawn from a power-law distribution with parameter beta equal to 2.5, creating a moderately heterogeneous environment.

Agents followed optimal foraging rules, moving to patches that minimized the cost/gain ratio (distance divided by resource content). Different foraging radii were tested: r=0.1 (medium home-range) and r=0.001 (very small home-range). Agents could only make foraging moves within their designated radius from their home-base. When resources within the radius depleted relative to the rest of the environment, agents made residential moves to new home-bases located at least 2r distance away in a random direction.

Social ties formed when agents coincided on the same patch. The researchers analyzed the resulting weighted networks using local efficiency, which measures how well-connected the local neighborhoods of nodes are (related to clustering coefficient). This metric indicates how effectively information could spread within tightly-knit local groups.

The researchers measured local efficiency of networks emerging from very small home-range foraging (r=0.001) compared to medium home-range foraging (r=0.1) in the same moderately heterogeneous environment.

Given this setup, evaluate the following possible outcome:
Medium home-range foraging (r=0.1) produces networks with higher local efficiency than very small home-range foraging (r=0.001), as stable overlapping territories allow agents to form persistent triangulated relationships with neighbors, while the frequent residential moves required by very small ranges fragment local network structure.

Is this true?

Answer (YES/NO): NO